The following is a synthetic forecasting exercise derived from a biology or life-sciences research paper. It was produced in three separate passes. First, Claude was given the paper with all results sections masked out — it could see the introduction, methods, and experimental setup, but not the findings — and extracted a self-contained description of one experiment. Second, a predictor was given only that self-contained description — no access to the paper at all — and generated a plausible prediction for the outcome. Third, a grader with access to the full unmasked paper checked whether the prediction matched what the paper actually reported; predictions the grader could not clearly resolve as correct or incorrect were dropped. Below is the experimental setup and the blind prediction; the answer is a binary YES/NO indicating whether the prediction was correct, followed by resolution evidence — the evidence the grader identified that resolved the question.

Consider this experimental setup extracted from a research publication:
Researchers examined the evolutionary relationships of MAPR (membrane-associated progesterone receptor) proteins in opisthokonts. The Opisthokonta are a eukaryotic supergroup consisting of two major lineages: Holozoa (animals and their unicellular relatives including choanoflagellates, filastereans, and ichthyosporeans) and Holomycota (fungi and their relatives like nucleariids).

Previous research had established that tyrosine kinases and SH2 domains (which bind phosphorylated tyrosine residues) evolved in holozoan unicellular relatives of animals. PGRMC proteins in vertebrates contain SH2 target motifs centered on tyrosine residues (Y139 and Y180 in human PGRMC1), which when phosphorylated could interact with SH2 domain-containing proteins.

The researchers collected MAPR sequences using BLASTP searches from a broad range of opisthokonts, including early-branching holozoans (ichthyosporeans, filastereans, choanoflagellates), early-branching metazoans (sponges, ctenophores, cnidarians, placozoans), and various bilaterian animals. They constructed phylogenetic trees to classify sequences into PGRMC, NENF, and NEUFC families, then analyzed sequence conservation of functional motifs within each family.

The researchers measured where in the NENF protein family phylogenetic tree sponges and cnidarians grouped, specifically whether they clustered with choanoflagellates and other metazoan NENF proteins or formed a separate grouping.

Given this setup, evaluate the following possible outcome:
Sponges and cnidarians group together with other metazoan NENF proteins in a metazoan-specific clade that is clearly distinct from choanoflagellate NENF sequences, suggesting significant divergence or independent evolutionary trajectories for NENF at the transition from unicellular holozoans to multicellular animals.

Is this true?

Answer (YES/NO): NO